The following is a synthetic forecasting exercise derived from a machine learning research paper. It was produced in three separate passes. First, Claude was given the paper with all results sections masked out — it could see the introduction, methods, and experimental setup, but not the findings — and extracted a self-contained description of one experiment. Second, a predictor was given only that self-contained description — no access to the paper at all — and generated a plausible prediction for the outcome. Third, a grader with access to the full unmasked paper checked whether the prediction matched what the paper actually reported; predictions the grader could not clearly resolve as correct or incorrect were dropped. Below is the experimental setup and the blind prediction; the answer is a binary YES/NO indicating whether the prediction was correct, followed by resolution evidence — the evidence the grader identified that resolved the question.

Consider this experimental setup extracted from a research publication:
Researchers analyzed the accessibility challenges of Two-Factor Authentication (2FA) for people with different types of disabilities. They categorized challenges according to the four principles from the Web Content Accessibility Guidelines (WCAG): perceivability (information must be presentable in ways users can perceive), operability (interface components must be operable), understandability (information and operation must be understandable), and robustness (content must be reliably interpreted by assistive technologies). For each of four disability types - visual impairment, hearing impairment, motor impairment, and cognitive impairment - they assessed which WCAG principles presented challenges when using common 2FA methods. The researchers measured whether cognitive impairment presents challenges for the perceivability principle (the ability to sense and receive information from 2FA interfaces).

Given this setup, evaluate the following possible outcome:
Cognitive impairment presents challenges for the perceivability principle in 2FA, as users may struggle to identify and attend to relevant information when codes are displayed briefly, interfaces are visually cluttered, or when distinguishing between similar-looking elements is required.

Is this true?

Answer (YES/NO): NO